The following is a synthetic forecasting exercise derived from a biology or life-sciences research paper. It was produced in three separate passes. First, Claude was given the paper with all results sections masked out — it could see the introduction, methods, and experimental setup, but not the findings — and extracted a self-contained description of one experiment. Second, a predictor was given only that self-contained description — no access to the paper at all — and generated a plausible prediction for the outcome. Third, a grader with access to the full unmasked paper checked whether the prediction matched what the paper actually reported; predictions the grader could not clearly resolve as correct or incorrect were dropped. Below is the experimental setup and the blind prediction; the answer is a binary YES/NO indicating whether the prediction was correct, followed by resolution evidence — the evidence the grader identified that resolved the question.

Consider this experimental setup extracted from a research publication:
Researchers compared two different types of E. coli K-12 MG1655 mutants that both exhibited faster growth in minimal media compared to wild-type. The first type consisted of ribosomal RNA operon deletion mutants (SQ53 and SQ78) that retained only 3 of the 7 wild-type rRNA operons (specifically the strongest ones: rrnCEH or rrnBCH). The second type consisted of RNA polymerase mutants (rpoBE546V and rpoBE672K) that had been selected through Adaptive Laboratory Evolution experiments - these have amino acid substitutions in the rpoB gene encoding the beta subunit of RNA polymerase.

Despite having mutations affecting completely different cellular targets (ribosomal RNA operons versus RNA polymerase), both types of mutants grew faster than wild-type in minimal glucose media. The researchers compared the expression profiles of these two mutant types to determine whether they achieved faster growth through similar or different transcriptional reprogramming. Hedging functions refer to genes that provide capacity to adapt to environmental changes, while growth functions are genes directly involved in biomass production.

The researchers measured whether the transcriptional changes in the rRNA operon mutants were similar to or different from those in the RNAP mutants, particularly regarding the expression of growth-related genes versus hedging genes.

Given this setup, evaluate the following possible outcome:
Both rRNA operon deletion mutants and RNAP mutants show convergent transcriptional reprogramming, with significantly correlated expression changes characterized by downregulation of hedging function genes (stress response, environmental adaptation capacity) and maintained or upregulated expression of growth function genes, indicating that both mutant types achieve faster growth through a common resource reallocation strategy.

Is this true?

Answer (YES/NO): NO